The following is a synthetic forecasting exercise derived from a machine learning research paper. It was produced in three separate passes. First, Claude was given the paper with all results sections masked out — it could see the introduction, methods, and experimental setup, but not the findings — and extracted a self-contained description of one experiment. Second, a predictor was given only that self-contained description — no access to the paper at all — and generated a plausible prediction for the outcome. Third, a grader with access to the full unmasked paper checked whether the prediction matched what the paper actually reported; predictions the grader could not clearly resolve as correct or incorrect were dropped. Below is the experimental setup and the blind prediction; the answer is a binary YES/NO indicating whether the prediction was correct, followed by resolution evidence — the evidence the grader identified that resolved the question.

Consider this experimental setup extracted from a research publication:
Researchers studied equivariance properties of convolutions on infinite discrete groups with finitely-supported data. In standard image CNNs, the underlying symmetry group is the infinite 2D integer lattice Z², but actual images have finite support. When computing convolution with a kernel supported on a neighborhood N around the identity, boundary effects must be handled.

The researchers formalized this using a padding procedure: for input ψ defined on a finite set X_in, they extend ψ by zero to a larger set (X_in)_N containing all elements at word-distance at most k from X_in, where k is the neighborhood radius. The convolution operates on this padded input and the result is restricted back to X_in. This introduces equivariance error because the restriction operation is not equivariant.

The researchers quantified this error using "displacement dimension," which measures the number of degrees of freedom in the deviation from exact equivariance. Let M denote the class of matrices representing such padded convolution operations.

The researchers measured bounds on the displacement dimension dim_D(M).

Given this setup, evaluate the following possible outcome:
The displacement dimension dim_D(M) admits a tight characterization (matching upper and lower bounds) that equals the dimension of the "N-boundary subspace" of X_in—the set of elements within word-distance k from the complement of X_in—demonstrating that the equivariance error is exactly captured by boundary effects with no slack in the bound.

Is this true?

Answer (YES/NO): NO